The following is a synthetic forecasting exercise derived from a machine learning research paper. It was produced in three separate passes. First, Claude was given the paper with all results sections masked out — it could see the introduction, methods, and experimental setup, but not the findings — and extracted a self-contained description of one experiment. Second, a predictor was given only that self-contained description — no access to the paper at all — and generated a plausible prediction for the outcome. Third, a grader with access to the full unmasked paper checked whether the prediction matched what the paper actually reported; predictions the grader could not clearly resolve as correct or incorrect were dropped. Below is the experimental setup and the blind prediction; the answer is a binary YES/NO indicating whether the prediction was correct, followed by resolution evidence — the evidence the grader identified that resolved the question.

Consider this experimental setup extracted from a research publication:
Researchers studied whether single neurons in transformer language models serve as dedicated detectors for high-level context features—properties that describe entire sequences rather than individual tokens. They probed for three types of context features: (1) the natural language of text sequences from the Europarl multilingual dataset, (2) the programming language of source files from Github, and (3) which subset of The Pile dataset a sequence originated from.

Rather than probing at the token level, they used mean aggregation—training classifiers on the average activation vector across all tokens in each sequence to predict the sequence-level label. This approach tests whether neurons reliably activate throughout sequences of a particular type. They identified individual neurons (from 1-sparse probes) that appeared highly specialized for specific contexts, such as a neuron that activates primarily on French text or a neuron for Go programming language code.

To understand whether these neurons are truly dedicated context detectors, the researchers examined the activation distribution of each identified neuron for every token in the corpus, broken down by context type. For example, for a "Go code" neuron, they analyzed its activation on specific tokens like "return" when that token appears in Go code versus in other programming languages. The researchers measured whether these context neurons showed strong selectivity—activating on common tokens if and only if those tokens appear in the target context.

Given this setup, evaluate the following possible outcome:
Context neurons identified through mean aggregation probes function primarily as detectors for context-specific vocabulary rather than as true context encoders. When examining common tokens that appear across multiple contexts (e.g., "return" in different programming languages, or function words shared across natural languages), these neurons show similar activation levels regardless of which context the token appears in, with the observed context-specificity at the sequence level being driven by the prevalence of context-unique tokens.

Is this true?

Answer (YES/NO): NO